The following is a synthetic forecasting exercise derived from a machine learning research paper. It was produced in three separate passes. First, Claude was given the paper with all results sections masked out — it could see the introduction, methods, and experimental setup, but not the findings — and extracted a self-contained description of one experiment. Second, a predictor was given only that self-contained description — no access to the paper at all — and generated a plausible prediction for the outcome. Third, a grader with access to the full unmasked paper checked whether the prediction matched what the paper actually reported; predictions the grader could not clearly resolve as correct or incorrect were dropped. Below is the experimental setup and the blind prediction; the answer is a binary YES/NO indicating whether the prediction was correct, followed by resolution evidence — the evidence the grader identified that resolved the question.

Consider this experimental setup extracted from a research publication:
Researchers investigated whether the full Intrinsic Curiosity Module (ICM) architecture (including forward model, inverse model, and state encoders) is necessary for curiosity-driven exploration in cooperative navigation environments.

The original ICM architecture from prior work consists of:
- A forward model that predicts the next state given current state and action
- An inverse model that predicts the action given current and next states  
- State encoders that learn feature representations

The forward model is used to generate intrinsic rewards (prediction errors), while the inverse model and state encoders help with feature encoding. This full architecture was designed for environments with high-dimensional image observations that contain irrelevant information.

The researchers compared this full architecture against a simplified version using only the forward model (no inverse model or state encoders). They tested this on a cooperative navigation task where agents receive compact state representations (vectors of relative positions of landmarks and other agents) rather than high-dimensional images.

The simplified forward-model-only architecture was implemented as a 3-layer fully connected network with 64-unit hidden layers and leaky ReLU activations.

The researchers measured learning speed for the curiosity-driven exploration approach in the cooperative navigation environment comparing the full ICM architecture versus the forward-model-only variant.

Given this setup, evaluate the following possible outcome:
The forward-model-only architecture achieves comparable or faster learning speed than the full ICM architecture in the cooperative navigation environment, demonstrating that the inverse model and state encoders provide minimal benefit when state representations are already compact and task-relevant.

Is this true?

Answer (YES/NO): YES